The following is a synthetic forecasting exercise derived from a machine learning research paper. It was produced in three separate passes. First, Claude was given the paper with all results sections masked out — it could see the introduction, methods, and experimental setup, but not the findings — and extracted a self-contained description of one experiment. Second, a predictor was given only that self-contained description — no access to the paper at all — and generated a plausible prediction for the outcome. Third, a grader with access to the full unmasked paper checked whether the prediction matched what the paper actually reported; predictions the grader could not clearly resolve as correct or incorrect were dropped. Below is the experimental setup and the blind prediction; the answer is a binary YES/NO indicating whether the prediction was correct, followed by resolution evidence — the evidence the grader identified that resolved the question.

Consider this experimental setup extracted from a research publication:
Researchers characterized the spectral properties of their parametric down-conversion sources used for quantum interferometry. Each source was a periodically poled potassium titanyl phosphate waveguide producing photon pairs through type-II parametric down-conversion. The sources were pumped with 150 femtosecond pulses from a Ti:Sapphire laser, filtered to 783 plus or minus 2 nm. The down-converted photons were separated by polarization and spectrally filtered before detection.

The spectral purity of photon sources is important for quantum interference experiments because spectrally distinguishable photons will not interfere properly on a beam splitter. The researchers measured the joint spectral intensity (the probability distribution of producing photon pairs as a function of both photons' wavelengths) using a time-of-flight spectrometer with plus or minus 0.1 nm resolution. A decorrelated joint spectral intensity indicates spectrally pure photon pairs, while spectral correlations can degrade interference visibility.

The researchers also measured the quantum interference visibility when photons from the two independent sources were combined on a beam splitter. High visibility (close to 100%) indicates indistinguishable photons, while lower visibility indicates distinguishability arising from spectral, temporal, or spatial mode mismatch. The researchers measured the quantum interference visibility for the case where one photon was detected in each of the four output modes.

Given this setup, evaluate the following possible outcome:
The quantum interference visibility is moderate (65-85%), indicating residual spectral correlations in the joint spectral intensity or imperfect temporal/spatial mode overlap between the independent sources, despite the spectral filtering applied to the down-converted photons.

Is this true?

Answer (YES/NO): YES